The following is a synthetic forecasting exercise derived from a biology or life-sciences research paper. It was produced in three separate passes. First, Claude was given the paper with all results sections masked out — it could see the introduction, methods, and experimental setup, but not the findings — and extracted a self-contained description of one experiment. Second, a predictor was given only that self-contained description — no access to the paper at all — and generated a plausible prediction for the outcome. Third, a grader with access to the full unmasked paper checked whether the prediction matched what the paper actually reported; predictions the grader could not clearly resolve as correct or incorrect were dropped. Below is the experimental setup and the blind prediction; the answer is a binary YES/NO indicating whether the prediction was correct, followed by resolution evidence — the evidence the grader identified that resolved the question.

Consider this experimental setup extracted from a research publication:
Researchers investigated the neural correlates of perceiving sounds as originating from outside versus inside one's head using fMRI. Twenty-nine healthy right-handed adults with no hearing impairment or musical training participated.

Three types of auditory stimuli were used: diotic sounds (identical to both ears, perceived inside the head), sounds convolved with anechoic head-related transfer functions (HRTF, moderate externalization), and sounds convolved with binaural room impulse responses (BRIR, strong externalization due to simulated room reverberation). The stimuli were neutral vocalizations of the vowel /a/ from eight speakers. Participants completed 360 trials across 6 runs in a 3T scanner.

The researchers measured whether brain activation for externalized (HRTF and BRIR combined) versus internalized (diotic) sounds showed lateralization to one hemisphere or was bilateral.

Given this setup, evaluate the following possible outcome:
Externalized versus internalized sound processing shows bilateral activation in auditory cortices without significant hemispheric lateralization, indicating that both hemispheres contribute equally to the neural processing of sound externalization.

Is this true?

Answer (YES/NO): NO